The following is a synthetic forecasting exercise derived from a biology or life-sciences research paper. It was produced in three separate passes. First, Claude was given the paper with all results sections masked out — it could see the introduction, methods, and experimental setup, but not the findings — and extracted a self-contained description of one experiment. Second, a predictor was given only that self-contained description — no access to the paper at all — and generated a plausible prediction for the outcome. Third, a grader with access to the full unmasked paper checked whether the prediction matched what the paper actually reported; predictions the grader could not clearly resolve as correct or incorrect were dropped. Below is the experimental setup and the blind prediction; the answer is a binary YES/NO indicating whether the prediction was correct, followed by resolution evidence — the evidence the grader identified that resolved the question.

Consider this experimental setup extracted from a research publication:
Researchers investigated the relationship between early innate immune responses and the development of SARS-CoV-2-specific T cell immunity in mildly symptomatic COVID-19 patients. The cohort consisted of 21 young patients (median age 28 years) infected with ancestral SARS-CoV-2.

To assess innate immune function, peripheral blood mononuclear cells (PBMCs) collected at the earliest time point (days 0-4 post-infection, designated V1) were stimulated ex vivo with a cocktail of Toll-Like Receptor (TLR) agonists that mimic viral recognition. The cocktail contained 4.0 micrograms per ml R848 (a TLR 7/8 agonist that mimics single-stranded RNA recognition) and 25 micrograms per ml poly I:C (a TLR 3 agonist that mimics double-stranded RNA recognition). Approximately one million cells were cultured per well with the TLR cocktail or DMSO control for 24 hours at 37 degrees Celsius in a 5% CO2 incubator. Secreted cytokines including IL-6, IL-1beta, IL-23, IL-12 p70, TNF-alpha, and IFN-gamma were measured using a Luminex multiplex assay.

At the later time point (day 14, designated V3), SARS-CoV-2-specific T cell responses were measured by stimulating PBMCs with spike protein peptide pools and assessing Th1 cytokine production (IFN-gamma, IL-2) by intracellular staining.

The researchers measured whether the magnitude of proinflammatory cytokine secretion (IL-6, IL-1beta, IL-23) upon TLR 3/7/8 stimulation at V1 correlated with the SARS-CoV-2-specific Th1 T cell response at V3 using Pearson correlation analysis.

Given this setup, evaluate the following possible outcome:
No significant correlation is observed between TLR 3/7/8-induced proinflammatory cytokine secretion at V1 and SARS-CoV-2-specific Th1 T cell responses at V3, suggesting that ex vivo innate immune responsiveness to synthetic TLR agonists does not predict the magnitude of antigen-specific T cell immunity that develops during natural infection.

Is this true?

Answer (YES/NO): NO